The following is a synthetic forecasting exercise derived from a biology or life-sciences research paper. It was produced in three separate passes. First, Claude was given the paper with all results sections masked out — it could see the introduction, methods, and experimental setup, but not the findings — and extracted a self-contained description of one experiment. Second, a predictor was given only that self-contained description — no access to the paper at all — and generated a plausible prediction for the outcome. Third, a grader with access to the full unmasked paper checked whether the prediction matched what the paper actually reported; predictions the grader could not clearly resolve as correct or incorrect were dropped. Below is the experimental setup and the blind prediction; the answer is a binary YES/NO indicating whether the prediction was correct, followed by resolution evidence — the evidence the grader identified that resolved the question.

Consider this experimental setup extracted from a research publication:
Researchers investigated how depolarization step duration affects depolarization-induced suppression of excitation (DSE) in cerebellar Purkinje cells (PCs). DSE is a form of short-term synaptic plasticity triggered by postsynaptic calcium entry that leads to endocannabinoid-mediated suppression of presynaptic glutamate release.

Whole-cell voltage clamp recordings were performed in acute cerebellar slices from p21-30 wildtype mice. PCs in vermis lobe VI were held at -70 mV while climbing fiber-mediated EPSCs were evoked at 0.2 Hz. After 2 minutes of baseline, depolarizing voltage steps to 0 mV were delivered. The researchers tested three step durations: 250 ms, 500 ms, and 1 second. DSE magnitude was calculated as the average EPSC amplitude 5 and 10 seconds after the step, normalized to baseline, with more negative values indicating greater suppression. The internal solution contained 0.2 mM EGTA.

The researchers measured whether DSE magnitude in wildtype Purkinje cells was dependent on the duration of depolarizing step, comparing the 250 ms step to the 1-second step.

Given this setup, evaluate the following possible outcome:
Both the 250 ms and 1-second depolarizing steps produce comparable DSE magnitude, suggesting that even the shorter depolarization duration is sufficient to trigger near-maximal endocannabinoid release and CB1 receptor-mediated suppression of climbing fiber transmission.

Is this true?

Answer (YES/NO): NO